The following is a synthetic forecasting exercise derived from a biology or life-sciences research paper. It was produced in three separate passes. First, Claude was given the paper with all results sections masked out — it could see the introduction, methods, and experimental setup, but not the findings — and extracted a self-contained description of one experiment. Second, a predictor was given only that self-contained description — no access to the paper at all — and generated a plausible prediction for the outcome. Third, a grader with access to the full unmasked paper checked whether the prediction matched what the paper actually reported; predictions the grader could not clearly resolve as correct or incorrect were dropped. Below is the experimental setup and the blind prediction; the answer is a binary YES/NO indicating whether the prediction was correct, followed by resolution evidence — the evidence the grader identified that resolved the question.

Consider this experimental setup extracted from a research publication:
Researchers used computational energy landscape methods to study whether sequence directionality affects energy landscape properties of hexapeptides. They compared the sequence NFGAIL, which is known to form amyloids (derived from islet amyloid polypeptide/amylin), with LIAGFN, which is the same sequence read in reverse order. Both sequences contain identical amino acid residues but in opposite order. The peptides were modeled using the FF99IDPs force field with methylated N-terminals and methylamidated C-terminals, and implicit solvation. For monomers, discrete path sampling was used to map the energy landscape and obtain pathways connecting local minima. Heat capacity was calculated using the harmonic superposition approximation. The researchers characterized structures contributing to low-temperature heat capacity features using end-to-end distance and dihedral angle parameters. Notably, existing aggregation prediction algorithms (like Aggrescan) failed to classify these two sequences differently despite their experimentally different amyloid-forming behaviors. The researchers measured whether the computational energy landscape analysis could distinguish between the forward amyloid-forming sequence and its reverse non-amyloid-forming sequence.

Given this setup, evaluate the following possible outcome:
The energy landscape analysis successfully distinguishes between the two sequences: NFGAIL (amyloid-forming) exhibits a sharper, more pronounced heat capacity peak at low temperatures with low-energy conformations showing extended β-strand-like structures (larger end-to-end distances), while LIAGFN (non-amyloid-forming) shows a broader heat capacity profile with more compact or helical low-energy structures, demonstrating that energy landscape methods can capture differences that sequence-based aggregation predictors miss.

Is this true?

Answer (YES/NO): NO